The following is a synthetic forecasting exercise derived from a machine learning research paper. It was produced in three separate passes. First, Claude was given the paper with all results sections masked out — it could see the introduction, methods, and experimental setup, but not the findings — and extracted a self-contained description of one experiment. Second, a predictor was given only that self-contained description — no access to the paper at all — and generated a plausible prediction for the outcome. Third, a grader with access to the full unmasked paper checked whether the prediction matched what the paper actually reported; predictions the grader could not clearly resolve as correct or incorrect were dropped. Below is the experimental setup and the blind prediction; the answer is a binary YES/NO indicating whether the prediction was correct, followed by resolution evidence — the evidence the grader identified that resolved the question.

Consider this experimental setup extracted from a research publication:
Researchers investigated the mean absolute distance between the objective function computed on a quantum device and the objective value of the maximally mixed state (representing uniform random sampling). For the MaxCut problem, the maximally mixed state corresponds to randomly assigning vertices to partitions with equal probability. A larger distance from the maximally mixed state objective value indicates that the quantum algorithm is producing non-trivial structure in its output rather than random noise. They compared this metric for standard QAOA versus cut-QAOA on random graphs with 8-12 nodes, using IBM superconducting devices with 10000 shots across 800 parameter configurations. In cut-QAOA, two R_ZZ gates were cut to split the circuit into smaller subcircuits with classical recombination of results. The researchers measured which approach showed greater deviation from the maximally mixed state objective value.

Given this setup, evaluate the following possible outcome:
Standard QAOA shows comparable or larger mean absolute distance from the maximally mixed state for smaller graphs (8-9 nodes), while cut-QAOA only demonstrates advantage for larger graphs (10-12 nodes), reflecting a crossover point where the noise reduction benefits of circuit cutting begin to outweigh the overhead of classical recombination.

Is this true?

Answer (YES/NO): NO